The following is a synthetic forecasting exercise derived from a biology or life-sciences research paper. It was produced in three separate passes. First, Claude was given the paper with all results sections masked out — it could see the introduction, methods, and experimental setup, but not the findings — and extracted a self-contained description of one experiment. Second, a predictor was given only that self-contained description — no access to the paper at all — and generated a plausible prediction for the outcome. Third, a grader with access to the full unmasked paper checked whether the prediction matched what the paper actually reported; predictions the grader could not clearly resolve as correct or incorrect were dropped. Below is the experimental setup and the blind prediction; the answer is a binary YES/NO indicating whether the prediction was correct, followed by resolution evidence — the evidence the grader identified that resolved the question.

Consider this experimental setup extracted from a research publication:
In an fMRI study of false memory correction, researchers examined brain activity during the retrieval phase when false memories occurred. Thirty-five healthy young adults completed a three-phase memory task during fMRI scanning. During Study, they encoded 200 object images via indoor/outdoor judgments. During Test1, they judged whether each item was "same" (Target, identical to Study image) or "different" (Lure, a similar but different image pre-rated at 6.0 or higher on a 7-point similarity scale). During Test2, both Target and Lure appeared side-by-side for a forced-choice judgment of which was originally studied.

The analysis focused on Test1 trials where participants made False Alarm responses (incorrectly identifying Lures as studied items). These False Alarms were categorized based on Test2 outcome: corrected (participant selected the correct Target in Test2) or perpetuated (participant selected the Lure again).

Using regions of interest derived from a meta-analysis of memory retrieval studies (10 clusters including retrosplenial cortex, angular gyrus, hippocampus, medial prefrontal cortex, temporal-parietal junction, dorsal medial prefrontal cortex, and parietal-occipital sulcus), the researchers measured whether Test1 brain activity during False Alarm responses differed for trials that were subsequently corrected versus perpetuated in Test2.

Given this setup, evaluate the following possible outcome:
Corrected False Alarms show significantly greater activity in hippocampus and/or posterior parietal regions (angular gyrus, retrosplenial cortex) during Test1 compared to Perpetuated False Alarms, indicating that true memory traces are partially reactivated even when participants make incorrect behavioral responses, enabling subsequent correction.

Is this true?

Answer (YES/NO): NO